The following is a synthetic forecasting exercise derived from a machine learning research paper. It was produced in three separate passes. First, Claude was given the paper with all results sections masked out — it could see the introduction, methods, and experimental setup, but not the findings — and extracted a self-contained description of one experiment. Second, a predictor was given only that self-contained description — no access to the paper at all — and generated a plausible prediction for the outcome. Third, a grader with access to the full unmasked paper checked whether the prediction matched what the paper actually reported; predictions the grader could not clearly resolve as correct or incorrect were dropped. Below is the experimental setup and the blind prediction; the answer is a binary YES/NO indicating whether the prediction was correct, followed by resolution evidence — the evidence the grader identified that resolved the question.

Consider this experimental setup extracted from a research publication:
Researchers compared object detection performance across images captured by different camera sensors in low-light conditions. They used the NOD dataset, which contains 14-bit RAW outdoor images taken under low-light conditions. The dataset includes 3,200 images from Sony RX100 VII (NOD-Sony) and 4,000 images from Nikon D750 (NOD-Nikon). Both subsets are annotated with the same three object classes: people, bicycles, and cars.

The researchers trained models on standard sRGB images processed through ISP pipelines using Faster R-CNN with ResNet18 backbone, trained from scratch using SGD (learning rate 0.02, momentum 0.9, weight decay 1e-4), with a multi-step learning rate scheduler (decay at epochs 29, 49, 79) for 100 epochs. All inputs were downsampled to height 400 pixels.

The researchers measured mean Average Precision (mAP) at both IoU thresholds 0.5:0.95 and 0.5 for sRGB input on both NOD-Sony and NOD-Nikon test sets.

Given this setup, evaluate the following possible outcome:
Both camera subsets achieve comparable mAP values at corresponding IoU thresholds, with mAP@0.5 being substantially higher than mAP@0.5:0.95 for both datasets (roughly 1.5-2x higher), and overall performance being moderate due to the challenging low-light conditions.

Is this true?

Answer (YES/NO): YES